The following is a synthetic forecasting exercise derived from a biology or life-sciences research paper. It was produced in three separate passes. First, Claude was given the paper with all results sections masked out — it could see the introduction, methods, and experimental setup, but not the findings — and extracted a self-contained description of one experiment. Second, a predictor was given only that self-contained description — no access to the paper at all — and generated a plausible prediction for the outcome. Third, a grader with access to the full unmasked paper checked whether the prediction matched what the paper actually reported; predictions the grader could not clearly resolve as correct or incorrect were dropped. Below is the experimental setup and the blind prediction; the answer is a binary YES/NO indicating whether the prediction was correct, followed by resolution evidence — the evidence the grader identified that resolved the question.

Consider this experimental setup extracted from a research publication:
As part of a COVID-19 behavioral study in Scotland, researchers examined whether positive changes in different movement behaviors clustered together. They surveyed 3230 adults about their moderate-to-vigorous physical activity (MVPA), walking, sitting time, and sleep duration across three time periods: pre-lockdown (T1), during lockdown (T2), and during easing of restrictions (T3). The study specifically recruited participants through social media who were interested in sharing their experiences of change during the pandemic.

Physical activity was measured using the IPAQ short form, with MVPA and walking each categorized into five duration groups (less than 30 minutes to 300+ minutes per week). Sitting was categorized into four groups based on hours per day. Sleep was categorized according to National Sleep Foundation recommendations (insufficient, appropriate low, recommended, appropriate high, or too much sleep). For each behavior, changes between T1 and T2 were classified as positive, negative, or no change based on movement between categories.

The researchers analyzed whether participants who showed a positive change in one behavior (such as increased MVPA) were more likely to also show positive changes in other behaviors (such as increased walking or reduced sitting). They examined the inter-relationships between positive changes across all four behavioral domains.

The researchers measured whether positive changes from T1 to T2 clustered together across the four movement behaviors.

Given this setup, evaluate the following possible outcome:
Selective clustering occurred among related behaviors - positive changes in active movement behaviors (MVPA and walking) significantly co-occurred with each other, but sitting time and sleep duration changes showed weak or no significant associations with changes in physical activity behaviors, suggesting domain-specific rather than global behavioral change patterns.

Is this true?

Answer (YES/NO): NO